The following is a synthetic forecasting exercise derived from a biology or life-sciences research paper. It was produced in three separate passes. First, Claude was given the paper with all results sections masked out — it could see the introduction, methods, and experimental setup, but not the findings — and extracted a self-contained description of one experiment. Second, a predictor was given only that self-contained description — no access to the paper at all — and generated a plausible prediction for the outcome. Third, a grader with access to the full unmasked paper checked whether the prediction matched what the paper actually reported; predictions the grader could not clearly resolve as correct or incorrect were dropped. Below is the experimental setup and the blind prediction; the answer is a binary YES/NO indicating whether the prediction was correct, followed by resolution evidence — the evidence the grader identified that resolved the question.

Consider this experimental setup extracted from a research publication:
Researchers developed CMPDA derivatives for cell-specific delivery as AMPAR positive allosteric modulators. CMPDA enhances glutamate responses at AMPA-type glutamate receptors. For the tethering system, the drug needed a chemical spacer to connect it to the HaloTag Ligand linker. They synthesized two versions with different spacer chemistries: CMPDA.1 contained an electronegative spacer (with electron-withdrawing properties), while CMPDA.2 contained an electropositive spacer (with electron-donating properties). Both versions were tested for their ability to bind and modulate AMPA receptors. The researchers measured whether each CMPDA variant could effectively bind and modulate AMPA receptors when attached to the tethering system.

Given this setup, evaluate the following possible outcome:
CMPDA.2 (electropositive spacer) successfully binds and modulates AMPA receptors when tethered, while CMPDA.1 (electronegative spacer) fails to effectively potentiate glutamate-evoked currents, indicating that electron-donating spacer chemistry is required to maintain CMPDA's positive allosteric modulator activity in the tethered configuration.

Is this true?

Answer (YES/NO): YES